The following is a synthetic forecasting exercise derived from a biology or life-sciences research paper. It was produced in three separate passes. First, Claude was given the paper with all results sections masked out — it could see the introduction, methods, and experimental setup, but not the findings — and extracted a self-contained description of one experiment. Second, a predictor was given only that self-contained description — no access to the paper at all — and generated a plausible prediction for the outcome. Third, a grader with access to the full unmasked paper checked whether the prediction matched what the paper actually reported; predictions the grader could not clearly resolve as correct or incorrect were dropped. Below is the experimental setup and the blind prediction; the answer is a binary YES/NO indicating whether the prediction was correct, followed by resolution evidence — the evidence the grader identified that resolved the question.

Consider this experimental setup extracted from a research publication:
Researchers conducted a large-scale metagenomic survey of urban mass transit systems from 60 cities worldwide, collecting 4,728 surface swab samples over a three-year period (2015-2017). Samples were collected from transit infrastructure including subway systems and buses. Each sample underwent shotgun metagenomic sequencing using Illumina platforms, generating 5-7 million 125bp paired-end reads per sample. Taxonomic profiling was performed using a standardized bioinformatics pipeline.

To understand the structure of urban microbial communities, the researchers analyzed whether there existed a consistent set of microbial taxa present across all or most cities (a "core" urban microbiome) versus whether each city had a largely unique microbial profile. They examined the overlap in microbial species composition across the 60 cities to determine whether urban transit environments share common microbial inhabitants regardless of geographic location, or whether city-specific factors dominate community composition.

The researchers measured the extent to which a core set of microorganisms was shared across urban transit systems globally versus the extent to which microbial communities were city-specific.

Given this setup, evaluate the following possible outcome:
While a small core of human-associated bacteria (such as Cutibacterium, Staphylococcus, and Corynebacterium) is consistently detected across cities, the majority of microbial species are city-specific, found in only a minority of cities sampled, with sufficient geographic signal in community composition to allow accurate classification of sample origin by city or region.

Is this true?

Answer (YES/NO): NO